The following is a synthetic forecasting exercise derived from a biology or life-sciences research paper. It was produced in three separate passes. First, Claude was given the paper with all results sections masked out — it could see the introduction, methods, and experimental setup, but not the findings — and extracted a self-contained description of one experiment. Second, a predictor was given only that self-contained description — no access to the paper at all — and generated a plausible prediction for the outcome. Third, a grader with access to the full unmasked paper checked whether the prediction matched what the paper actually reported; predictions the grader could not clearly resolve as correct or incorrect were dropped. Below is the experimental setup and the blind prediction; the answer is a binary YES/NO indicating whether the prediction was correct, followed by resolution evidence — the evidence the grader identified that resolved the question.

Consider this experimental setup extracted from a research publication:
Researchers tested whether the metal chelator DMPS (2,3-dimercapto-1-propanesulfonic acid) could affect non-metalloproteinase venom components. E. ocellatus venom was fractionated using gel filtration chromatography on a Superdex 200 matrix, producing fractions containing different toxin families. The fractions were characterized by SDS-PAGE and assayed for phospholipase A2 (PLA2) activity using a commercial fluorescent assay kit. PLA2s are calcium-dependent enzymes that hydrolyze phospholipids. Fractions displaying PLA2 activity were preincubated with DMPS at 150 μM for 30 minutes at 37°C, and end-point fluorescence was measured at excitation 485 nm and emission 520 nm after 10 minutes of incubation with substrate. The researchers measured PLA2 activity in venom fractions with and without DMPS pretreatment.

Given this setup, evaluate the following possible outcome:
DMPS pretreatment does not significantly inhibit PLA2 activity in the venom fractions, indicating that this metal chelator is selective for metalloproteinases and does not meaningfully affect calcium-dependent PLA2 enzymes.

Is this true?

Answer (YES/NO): YES